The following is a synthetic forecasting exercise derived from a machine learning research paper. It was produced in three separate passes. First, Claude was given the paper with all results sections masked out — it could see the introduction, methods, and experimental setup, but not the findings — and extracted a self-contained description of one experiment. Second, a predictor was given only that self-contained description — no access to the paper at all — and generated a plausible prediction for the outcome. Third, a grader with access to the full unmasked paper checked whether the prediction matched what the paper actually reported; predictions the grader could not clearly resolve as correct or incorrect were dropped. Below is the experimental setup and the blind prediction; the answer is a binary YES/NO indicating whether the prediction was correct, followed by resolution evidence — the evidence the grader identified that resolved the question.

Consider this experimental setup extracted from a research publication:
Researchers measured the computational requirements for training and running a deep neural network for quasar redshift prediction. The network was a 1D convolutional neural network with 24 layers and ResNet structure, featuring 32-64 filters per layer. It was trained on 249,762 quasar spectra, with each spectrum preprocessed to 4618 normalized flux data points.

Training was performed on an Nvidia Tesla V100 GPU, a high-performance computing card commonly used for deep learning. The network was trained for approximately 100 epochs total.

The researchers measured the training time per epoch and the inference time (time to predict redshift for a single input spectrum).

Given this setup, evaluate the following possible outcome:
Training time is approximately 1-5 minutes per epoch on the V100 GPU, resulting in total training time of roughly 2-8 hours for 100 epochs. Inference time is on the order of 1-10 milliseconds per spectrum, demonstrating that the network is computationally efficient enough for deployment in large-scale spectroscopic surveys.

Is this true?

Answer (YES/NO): NO